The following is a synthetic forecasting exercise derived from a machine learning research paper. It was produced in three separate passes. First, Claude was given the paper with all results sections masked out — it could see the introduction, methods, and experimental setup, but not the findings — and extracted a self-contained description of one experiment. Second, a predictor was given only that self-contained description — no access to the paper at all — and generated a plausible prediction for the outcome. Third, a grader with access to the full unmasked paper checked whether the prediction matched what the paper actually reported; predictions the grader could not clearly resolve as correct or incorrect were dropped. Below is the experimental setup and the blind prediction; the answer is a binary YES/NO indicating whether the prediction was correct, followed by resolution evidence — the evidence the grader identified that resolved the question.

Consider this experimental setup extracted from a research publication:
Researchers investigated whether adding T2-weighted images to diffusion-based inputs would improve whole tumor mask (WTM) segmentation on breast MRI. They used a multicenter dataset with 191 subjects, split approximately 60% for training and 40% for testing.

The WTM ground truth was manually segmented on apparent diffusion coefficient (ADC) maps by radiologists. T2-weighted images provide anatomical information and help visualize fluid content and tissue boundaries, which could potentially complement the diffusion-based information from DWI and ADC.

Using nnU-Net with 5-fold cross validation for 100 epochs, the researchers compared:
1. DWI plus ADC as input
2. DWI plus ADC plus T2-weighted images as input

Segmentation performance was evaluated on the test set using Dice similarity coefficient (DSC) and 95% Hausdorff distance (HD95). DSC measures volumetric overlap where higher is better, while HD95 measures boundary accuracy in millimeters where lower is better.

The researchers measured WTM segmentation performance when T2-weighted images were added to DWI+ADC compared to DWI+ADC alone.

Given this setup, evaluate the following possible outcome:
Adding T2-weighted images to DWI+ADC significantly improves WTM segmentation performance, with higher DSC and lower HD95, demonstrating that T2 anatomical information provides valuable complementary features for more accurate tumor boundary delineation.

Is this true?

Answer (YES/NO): NO